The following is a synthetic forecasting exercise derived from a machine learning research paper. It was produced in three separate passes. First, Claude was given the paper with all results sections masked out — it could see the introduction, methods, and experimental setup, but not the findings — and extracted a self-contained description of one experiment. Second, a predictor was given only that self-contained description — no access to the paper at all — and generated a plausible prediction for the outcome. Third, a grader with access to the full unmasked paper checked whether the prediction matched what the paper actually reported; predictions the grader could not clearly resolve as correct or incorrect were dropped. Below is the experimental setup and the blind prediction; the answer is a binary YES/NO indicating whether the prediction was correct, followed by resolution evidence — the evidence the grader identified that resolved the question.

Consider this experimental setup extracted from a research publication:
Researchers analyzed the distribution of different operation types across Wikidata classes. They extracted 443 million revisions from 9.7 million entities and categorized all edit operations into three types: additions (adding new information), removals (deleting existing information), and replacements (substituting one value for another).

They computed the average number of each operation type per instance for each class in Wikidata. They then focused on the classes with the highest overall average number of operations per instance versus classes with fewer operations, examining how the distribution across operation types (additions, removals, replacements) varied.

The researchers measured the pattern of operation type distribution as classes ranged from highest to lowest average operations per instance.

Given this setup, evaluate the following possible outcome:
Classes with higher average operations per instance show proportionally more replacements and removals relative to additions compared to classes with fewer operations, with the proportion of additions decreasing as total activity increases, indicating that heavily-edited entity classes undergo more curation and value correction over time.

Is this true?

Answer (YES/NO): NO